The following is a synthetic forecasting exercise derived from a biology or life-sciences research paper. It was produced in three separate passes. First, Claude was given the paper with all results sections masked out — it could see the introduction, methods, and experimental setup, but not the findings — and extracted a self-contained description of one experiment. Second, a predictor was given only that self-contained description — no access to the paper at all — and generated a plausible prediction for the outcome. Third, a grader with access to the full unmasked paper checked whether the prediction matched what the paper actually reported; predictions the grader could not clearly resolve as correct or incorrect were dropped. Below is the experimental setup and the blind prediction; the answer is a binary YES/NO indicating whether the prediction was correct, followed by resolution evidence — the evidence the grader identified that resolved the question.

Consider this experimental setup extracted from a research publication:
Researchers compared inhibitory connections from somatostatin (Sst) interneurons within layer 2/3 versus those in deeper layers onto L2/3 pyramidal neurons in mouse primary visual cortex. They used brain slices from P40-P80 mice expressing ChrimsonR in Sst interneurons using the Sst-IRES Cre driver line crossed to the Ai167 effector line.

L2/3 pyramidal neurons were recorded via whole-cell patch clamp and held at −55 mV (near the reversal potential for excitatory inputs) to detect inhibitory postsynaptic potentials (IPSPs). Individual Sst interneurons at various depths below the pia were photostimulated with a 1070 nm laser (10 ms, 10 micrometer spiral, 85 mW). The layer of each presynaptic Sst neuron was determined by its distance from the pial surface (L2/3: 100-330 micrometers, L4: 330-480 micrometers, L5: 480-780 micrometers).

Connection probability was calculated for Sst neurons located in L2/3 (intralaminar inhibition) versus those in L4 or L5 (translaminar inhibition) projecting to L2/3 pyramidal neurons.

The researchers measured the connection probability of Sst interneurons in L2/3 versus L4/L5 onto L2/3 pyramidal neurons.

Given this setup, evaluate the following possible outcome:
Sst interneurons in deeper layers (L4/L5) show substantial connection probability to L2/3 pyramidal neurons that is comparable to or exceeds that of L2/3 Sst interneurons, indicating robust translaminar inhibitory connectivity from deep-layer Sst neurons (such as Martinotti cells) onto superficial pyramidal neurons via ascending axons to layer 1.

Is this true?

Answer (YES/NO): NO